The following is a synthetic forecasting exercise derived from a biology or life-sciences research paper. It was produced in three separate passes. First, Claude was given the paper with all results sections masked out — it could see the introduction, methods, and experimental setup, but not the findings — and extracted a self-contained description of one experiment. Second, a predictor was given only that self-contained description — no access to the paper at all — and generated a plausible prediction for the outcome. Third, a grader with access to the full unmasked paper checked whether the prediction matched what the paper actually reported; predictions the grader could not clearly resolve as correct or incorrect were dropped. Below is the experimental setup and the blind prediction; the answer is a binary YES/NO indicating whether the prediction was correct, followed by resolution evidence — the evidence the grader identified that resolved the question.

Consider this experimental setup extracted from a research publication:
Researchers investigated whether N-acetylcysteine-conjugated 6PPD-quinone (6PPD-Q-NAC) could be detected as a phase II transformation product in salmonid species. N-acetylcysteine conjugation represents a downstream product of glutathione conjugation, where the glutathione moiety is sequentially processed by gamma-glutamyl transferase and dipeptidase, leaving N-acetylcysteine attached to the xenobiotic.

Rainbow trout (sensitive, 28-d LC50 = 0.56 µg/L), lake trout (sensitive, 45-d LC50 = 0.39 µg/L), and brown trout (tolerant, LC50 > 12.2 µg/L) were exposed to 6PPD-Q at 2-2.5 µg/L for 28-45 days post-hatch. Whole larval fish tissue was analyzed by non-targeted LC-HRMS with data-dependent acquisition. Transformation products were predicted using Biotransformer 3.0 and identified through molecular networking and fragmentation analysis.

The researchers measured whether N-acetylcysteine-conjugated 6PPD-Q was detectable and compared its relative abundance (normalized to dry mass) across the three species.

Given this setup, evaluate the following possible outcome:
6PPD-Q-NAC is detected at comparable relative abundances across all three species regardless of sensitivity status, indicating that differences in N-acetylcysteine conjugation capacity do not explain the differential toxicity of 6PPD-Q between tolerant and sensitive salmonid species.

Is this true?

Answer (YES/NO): NO